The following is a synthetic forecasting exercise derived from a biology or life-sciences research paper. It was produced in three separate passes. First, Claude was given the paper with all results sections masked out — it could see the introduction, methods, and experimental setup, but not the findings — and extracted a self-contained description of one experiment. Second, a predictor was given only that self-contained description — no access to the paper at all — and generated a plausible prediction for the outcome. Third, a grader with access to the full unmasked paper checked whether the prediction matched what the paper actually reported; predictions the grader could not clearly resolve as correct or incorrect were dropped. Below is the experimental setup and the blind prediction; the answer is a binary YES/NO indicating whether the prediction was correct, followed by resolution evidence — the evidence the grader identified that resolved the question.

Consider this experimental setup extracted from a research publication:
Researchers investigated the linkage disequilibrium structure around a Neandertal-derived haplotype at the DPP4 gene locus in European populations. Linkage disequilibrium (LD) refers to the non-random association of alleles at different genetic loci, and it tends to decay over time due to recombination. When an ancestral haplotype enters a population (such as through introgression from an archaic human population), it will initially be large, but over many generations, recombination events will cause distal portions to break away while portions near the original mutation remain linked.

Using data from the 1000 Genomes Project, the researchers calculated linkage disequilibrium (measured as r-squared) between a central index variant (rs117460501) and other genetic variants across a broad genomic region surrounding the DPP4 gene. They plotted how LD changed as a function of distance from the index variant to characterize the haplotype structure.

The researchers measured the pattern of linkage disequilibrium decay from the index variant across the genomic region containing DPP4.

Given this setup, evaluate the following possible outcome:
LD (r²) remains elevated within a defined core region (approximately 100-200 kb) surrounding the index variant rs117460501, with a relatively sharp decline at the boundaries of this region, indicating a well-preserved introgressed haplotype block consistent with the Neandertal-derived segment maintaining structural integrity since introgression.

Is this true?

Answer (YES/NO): NO